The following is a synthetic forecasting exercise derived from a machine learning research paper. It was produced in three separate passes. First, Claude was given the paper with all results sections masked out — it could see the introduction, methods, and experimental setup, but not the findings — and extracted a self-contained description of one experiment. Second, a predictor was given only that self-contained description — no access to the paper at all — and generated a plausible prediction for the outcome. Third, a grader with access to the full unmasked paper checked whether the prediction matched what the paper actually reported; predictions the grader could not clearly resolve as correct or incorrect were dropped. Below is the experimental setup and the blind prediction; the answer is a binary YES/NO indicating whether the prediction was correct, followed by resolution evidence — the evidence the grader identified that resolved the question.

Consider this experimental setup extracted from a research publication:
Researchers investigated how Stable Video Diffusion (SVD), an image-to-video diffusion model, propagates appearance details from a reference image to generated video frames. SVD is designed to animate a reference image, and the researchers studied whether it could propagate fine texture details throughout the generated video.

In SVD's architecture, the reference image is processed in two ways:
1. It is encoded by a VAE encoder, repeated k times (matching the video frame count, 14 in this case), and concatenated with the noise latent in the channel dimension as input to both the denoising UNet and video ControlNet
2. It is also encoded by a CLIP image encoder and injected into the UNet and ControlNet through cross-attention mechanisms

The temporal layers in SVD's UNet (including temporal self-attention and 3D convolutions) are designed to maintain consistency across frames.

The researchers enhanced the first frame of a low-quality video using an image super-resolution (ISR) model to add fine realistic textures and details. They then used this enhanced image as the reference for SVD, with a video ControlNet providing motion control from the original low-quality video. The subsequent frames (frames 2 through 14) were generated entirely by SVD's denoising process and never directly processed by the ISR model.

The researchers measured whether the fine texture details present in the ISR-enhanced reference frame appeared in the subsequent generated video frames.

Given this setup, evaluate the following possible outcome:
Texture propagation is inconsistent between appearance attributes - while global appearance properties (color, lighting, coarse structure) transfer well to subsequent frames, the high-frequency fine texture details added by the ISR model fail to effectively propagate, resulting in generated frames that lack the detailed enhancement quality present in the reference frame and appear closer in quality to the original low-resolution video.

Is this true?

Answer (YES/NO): NO